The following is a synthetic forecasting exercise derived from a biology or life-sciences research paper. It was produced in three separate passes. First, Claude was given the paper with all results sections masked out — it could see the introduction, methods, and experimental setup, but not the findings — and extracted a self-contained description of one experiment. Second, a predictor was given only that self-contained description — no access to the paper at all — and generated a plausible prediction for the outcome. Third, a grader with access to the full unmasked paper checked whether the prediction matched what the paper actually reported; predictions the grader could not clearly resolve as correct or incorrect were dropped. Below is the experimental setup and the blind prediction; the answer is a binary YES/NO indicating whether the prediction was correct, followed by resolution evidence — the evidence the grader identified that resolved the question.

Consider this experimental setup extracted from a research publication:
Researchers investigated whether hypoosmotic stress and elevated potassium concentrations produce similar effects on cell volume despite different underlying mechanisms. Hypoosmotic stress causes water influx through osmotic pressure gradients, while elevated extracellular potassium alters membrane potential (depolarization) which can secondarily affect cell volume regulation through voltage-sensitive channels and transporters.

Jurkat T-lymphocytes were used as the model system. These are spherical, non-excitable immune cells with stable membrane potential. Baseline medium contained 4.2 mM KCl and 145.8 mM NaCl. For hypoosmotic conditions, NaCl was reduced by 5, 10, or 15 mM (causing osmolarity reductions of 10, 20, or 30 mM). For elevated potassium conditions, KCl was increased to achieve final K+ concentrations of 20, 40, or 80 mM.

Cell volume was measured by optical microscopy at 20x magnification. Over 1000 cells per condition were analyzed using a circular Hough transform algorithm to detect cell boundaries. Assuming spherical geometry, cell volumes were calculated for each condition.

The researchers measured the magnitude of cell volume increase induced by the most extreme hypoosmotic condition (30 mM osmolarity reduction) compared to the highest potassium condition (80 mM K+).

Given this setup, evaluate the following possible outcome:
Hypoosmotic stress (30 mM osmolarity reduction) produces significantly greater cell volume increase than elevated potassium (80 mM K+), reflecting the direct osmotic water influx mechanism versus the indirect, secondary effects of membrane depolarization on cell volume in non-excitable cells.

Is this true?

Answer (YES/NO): NO